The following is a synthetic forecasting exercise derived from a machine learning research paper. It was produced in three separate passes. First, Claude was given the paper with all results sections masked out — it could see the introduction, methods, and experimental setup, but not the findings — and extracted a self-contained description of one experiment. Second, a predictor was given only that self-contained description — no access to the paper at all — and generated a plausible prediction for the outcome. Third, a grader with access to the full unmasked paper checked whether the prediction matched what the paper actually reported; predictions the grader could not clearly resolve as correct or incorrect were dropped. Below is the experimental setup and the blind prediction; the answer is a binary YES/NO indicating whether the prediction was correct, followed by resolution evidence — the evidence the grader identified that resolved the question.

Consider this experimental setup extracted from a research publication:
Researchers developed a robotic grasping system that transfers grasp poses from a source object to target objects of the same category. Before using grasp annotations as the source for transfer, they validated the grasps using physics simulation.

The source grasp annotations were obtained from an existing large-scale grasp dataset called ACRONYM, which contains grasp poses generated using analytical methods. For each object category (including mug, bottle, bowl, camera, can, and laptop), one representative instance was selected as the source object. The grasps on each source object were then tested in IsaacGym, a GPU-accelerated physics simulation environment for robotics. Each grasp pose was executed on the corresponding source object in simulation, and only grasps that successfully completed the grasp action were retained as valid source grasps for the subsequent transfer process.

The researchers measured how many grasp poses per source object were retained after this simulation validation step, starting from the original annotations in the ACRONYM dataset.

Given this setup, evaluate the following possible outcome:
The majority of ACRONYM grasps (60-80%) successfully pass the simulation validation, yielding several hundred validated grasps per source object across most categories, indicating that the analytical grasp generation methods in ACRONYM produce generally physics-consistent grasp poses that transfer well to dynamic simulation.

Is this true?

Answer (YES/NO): NO